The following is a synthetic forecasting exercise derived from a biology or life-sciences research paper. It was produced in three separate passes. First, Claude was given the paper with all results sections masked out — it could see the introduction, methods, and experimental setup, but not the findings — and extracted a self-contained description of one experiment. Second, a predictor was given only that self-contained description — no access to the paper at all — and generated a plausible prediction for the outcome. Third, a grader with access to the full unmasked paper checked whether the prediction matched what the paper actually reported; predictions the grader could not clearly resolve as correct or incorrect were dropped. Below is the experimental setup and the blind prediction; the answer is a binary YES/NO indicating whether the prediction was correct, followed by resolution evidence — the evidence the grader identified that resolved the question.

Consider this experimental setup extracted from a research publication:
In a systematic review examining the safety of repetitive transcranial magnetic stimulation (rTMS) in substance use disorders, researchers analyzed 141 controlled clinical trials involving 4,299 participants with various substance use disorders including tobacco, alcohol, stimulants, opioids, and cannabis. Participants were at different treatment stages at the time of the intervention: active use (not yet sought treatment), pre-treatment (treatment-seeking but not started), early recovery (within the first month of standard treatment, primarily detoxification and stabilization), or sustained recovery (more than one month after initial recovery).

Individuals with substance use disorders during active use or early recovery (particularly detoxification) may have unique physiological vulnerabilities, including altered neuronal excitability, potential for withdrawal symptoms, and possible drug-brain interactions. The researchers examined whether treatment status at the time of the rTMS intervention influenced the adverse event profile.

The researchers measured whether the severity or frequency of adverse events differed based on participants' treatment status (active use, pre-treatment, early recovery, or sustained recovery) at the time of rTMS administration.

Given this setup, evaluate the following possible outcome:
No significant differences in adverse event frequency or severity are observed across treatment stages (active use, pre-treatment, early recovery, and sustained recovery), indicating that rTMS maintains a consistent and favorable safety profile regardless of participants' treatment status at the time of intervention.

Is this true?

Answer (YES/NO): YES